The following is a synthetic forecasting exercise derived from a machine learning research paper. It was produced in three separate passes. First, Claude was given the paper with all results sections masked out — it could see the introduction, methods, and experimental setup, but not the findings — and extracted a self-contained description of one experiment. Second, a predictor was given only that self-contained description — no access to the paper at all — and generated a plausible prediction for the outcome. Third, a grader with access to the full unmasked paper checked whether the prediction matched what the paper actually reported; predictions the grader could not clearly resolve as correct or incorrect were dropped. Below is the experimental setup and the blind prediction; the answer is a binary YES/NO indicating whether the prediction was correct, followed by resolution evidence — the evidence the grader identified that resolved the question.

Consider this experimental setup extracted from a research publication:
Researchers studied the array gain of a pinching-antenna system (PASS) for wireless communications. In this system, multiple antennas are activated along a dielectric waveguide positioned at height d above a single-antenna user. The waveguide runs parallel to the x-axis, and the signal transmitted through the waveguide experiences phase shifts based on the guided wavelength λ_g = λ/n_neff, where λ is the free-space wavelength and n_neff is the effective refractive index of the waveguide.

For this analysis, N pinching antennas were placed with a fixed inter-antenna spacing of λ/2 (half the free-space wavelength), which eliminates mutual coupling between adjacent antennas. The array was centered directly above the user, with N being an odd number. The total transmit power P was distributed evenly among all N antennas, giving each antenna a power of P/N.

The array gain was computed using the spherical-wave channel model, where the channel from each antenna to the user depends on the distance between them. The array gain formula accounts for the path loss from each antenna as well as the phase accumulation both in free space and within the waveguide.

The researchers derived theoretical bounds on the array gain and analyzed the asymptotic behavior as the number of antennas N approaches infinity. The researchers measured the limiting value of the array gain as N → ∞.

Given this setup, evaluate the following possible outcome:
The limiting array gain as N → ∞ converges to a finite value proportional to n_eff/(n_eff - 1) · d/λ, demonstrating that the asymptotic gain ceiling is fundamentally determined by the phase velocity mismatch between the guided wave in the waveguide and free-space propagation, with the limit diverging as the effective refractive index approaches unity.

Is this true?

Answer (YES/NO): NO